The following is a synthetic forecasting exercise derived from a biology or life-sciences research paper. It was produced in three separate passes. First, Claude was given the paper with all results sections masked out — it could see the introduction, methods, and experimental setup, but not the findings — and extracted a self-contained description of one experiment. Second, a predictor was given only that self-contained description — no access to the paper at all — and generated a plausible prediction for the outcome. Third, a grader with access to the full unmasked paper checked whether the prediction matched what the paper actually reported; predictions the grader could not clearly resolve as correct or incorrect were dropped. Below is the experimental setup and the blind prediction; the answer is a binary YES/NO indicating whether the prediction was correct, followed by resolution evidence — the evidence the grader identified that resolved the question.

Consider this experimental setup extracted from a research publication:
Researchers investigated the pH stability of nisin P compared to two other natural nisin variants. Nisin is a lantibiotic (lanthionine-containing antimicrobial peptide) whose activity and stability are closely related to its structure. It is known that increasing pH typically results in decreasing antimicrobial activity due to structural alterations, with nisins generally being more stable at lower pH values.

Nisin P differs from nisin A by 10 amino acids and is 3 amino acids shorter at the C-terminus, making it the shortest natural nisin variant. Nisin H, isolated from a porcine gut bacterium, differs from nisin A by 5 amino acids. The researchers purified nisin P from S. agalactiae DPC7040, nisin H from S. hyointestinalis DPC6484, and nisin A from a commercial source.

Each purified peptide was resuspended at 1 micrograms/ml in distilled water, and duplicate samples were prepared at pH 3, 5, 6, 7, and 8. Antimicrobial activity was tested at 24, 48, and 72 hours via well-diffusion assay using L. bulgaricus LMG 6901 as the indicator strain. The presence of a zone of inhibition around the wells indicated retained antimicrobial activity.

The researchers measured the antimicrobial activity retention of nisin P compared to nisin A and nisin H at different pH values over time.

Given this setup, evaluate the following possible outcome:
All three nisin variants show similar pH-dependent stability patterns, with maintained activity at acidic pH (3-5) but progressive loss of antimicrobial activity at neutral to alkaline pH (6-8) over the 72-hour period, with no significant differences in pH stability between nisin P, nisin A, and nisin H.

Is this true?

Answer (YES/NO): NO